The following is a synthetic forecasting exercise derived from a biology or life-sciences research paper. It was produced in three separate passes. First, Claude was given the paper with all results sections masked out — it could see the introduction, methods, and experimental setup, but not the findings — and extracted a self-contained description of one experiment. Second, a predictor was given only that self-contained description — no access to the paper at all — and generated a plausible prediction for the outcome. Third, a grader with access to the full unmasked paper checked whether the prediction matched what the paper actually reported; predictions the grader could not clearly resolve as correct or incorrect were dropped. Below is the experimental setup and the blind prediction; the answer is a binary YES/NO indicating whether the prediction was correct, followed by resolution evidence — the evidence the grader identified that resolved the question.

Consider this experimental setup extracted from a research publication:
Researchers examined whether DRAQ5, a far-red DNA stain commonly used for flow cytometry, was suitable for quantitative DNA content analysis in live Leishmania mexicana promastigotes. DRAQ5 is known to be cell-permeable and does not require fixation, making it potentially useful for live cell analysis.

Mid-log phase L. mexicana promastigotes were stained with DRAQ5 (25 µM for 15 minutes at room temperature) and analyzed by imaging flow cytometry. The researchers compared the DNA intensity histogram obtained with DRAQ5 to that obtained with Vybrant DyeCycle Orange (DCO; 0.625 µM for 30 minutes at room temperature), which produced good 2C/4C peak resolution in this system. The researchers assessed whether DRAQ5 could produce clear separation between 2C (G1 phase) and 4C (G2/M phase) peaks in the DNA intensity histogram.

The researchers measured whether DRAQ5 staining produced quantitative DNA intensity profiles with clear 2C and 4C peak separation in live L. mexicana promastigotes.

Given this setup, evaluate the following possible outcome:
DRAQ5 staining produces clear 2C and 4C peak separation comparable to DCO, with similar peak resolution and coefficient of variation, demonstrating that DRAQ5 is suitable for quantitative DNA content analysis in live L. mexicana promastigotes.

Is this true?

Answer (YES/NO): NO